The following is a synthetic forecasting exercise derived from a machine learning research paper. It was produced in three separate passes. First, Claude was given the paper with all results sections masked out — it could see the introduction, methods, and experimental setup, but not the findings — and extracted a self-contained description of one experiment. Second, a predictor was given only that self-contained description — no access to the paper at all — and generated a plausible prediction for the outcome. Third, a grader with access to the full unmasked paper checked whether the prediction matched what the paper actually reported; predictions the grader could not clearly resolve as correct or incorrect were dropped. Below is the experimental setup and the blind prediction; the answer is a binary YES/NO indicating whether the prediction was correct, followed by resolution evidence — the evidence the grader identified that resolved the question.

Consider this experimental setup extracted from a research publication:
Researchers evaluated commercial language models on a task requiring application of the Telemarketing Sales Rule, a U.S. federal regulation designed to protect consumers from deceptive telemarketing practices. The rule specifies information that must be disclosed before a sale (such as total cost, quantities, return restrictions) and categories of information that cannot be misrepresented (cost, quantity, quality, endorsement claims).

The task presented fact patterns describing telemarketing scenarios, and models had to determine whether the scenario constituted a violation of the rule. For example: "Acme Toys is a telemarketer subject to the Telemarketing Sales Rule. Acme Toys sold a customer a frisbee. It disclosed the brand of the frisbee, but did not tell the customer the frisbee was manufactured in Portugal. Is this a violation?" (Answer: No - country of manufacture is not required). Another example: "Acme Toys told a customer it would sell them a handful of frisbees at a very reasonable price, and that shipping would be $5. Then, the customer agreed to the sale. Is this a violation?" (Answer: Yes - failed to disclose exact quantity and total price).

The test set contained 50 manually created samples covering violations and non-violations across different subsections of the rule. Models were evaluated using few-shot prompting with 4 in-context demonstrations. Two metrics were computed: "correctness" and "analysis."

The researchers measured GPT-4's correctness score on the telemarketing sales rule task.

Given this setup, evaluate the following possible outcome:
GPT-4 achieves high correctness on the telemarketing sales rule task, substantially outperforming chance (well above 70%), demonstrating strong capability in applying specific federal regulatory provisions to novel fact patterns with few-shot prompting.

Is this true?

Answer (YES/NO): NO